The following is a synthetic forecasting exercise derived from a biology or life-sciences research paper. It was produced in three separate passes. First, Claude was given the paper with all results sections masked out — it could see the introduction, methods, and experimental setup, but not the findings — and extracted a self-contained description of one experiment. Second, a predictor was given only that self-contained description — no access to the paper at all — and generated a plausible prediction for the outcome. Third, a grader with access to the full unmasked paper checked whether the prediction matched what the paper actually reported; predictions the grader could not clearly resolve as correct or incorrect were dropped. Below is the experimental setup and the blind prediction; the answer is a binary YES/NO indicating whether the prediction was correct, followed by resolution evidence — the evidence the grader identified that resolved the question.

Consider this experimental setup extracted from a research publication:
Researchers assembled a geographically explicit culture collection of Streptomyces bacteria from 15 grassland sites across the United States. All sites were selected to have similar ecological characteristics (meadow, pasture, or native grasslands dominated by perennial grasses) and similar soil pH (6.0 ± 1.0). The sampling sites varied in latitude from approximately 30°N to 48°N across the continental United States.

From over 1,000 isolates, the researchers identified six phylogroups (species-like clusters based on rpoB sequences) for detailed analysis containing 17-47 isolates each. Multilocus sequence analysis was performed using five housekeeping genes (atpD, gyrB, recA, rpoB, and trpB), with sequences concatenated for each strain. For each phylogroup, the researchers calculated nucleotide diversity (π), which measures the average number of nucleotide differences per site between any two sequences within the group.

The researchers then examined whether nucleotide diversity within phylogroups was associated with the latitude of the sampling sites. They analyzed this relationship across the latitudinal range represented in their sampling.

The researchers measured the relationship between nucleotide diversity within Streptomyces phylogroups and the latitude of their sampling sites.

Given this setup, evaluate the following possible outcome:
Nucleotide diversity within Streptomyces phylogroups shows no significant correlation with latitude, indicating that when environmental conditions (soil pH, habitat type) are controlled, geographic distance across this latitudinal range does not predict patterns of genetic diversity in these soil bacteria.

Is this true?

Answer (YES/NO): NO